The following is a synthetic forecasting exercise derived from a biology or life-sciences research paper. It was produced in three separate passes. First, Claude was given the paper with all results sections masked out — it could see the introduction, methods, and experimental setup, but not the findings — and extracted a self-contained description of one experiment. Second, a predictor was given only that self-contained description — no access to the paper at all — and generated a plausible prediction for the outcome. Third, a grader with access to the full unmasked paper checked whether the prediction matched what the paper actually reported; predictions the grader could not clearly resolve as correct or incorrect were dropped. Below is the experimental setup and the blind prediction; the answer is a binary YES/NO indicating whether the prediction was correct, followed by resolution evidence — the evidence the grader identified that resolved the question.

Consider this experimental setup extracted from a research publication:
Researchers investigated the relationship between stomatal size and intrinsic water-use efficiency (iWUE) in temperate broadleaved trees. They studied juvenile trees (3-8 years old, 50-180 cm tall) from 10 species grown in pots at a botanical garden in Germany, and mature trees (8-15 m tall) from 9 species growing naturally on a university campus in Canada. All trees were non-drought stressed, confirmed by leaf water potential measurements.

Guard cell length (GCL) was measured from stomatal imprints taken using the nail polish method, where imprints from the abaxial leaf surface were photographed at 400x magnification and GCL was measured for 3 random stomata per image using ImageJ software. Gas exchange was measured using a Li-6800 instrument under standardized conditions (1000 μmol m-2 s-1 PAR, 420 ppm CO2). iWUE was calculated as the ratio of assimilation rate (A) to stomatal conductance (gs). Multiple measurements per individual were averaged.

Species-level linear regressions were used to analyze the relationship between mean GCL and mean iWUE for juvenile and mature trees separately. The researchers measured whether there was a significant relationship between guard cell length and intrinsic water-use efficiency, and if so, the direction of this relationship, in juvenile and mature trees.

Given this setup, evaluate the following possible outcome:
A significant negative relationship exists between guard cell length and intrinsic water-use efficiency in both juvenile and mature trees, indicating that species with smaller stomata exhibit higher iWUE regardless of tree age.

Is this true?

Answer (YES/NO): YES